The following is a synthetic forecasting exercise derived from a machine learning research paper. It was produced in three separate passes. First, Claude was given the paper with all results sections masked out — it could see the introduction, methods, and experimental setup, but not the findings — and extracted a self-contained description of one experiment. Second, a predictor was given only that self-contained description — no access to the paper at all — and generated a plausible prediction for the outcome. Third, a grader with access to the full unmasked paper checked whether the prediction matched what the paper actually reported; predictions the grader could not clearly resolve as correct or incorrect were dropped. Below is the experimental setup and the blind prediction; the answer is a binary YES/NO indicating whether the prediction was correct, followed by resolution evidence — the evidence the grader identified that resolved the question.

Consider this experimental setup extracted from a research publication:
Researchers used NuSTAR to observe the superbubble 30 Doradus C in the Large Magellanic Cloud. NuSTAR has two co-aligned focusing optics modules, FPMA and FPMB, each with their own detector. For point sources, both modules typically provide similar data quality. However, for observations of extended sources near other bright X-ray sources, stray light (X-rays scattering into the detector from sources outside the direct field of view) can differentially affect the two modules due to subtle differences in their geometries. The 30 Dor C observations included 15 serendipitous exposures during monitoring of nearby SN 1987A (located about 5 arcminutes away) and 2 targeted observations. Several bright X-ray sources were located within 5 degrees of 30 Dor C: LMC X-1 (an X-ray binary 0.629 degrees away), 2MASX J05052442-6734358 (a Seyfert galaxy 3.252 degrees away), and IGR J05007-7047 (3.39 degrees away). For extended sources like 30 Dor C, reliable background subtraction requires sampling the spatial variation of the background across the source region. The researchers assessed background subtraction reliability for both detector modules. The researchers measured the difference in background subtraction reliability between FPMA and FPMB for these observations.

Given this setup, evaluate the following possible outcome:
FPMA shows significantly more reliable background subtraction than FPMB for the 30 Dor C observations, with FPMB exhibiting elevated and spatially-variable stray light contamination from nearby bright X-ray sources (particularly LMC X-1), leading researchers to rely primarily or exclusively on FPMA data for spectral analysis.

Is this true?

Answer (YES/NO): NO